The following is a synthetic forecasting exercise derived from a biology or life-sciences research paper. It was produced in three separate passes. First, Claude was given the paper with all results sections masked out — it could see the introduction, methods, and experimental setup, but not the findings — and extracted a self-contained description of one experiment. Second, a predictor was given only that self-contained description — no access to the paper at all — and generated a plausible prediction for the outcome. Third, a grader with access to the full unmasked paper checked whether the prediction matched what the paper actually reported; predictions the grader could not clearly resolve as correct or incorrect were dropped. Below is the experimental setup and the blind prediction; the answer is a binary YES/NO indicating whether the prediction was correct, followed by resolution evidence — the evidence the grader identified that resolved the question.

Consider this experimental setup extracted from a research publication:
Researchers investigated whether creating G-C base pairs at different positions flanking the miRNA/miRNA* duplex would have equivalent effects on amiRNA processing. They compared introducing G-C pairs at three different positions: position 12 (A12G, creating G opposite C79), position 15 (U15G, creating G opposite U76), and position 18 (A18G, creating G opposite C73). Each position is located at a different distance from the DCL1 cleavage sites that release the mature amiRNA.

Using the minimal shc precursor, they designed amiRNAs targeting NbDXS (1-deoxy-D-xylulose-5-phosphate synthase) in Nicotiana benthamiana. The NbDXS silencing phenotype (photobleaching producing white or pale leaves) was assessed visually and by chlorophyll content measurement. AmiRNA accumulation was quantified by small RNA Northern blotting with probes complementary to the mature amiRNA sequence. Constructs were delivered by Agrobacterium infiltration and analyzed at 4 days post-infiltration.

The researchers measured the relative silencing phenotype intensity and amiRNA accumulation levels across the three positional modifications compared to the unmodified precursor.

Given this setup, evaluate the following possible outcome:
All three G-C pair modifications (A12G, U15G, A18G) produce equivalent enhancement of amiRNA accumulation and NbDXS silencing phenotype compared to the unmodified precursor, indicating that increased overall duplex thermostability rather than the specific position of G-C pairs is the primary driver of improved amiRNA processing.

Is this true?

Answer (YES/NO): NO